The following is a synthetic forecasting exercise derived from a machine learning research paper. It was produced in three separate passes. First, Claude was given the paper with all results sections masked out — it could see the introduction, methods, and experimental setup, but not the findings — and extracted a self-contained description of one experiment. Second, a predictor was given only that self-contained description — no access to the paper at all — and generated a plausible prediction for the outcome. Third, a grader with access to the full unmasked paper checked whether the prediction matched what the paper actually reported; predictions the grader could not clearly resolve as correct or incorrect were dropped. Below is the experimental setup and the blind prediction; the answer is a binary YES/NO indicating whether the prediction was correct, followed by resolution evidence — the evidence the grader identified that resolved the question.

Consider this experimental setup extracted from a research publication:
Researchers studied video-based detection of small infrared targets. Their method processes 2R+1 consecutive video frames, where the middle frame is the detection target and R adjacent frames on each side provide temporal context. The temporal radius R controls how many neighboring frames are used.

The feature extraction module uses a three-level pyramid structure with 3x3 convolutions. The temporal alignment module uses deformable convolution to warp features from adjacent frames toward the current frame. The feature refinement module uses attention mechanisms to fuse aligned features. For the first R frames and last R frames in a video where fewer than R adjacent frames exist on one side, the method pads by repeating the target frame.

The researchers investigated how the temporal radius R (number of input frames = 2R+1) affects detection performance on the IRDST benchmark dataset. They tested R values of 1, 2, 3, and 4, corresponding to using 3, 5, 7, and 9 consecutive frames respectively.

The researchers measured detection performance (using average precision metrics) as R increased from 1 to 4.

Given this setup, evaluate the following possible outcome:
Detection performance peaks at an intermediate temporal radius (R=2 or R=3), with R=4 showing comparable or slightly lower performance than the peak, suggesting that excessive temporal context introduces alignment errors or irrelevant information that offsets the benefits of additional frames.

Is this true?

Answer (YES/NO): YES